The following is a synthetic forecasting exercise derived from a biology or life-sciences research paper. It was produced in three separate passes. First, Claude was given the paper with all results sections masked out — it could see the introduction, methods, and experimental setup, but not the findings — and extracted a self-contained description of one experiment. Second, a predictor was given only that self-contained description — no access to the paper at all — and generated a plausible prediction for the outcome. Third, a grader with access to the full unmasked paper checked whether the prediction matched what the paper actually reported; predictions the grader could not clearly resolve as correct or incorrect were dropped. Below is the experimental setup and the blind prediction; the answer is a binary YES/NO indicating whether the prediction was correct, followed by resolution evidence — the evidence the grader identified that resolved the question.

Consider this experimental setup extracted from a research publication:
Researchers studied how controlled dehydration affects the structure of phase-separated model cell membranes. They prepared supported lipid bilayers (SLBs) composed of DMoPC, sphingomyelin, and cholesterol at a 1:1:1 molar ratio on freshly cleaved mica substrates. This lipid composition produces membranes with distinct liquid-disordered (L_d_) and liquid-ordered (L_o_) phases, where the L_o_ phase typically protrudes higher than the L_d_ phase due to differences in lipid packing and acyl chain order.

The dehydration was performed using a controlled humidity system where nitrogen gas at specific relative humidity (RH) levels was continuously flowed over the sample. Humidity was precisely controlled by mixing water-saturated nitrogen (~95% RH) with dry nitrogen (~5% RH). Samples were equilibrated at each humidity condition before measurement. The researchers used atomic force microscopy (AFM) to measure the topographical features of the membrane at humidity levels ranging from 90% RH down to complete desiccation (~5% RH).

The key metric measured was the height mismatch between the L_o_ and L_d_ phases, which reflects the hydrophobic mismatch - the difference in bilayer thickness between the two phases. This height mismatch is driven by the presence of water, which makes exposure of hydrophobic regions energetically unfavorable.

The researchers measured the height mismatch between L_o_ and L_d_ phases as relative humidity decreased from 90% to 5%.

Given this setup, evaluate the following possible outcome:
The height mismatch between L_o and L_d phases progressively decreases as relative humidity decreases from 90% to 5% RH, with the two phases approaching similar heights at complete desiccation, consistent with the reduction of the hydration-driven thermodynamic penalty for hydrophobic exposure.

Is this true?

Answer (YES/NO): YES